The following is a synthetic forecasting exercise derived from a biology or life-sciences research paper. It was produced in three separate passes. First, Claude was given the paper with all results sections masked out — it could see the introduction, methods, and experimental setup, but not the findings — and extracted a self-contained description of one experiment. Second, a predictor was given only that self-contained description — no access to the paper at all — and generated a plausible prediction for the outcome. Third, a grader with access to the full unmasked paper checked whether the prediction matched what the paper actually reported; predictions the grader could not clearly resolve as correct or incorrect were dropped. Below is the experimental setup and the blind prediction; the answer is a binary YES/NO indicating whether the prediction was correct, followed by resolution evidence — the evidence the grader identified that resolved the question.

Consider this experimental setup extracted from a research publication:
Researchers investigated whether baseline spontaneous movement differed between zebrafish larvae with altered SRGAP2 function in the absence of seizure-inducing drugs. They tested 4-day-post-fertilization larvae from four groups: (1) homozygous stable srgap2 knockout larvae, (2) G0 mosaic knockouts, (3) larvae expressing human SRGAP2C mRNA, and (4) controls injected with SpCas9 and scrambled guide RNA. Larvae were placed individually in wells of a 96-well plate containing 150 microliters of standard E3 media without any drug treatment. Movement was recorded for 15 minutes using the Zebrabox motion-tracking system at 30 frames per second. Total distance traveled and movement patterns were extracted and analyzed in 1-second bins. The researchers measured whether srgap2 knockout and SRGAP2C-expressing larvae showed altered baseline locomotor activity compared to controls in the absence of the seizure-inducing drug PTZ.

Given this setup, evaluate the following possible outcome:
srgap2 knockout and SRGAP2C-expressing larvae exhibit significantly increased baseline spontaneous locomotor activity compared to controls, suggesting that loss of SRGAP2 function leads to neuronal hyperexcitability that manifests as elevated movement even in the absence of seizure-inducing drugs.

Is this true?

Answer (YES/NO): NO